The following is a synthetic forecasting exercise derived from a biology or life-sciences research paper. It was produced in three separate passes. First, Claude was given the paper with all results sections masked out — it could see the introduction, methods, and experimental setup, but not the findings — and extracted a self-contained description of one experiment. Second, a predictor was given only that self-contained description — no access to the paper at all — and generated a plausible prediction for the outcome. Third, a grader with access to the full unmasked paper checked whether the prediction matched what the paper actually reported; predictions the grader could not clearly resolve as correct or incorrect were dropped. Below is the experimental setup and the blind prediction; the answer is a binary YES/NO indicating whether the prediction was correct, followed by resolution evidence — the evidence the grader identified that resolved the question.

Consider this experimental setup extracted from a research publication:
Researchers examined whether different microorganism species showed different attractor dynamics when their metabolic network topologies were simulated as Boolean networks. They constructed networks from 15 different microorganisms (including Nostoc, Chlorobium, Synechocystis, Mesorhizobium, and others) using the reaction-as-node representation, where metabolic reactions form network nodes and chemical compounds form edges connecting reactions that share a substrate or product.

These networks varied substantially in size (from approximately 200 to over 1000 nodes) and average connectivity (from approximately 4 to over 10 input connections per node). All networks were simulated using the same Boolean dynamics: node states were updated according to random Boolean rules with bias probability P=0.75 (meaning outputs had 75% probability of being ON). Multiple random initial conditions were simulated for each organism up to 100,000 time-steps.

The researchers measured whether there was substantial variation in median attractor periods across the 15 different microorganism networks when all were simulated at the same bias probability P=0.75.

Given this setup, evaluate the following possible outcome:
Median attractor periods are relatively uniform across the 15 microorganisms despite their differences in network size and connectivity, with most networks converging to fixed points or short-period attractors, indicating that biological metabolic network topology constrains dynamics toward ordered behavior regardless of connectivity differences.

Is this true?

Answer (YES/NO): NO